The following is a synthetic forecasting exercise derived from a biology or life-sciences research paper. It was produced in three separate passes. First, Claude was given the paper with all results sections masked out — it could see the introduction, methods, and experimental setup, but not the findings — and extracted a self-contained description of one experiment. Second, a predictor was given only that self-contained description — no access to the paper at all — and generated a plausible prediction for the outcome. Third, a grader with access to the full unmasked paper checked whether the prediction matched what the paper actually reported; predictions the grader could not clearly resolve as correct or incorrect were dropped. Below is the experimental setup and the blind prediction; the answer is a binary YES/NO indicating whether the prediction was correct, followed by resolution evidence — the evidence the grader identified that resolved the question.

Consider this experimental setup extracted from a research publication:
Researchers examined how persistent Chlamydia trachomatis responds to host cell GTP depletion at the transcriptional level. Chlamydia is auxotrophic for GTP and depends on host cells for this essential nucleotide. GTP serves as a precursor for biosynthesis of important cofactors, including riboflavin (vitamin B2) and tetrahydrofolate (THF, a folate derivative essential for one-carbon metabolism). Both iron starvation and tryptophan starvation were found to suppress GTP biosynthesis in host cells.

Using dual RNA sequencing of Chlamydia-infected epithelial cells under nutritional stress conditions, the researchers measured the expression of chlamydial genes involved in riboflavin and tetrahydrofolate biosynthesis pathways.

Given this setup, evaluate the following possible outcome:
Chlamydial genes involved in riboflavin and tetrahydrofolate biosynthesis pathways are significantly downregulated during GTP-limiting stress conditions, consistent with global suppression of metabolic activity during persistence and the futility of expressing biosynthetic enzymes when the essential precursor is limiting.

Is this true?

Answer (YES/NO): NO